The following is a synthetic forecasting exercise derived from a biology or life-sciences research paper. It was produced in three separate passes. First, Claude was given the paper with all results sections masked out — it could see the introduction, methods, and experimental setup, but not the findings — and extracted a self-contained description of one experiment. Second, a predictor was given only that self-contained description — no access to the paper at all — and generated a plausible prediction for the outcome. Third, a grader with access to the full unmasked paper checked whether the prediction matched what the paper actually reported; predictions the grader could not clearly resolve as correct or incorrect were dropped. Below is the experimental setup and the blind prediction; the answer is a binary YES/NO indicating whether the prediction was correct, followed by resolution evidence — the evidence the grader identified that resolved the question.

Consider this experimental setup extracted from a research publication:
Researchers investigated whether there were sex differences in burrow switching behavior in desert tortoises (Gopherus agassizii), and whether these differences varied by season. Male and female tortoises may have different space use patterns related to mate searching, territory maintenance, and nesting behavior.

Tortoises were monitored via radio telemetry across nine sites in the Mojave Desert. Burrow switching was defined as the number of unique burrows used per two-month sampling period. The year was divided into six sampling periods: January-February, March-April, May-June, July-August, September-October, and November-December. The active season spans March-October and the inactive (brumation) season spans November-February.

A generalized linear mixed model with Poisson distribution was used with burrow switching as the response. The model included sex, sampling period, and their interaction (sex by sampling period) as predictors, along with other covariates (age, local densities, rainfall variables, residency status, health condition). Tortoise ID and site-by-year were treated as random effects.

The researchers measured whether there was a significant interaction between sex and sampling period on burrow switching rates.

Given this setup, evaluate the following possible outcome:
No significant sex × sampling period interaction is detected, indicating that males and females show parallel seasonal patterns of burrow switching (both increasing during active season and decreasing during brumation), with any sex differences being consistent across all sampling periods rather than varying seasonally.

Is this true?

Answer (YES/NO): YES